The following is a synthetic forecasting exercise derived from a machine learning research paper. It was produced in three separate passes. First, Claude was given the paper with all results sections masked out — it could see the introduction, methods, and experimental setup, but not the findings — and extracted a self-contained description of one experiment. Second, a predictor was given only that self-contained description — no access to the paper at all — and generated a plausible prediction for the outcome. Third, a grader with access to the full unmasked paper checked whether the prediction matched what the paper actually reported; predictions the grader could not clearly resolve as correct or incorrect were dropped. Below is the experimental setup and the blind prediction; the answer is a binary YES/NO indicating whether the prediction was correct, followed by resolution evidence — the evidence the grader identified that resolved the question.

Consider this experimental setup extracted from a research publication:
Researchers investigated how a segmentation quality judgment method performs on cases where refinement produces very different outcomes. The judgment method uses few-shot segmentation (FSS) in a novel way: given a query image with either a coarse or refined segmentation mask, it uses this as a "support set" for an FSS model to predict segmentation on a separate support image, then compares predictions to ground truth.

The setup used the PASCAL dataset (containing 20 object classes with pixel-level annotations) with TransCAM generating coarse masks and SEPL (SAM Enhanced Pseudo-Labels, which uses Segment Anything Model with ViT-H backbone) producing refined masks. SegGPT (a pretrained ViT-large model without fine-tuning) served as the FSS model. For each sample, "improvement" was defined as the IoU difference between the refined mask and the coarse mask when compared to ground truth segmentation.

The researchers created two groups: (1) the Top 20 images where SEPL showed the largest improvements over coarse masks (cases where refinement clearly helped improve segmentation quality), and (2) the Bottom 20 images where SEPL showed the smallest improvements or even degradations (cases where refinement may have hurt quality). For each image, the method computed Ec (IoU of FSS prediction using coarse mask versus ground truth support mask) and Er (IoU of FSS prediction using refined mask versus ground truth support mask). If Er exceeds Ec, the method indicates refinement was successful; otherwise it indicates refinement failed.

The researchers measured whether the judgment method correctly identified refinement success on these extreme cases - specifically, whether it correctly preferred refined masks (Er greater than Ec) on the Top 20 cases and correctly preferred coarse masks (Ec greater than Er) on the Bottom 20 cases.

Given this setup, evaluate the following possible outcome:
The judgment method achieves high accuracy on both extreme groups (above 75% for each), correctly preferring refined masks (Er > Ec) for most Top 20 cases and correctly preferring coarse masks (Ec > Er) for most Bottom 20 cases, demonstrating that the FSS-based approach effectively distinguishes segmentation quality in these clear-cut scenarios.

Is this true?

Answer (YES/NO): NO